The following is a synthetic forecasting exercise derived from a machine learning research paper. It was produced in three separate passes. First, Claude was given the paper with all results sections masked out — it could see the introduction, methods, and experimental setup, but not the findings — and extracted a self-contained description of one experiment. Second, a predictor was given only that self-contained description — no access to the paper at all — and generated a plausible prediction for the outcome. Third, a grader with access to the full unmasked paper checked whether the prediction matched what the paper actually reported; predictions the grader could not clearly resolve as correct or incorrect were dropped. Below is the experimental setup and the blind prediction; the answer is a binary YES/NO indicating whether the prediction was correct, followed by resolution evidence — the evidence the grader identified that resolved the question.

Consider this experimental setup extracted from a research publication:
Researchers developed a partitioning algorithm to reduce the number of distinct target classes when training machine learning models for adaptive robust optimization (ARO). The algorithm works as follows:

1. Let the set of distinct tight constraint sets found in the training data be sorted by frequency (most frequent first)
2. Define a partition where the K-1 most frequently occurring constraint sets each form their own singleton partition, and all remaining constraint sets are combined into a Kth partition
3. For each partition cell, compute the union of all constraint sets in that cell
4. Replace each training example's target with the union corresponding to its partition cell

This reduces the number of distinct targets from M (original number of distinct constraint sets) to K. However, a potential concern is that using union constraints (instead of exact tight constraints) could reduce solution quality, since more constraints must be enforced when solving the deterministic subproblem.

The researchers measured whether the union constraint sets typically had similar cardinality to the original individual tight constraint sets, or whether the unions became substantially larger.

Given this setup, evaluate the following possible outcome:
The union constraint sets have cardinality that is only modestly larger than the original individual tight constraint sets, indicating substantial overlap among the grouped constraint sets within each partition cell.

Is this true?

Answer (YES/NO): YES